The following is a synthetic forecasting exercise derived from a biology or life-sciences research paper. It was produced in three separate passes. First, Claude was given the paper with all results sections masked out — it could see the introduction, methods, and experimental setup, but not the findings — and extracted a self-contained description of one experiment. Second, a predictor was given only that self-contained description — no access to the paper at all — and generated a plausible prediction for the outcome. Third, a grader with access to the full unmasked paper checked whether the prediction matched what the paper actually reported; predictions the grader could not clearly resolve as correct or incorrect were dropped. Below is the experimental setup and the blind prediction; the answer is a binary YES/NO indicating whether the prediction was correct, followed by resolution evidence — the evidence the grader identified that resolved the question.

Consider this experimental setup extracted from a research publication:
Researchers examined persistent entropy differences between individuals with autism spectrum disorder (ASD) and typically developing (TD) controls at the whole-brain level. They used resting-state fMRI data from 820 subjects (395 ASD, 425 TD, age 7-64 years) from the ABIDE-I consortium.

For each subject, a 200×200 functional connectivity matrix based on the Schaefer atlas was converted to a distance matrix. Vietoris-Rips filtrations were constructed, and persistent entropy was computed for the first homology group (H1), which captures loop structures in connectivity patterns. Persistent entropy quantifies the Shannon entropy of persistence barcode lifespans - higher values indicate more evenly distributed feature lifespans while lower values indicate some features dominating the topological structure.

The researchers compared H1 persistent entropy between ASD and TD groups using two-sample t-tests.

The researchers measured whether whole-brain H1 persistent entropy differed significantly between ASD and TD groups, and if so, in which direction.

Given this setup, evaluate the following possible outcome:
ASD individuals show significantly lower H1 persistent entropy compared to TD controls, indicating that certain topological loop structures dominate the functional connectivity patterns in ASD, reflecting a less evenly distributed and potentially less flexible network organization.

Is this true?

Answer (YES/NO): NO